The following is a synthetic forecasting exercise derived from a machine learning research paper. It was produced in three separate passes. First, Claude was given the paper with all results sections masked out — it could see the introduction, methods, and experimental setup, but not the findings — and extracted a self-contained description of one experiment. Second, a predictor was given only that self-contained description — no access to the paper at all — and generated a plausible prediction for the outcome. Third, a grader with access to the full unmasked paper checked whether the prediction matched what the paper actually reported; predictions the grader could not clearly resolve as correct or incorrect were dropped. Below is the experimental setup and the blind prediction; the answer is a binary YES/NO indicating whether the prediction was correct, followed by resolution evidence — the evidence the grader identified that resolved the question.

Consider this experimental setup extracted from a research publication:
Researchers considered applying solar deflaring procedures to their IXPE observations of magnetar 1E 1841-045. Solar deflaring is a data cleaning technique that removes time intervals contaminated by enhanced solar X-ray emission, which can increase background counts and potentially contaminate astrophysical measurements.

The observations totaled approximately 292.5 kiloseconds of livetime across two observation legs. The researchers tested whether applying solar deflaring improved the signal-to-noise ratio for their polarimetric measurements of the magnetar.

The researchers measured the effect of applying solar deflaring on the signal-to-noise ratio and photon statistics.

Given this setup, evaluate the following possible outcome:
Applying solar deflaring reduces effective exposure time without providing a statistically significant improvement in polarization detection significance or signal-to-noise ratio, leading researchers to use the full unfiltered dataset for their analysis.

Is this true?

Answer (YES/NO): YES